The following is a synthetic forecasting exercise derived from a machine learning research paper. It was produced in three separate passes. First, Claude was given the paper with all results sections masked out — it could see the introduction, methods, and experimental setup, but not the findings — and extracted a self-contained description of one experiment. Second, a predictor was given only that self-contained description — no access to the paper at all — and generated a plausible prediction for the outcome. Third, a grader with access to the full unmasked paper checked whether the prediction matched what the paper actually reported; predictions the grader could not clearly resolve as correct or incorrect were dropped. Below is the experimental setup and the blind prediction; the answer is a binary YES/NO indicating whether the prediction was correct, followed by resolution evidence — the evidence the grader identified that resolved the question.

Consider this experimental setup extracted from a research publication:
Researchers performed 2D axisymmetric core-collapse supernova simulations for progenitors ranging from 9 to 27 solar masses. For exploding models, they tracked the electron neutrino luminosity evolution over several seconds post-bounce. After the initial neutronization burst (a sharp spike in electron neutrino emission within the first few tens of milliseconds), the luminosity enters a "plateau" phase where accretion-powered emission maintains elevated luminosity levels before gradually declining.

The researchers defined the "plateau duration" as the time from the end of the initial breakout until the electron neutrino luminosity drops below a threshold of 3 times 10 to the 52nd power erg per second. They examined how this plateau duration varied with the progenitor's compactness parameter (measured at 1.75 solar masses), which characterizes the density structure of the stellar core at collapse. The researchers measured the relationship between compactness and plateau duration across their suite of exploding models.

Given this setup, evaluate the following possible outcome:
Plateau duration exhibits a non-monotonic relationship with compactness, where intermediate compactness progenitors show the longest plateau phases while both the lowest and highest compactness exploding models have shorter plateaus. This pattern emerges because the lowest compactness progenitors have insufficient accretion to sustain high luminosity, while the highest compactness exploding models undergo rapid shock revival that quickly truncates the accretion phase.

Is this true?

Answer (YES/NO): NO